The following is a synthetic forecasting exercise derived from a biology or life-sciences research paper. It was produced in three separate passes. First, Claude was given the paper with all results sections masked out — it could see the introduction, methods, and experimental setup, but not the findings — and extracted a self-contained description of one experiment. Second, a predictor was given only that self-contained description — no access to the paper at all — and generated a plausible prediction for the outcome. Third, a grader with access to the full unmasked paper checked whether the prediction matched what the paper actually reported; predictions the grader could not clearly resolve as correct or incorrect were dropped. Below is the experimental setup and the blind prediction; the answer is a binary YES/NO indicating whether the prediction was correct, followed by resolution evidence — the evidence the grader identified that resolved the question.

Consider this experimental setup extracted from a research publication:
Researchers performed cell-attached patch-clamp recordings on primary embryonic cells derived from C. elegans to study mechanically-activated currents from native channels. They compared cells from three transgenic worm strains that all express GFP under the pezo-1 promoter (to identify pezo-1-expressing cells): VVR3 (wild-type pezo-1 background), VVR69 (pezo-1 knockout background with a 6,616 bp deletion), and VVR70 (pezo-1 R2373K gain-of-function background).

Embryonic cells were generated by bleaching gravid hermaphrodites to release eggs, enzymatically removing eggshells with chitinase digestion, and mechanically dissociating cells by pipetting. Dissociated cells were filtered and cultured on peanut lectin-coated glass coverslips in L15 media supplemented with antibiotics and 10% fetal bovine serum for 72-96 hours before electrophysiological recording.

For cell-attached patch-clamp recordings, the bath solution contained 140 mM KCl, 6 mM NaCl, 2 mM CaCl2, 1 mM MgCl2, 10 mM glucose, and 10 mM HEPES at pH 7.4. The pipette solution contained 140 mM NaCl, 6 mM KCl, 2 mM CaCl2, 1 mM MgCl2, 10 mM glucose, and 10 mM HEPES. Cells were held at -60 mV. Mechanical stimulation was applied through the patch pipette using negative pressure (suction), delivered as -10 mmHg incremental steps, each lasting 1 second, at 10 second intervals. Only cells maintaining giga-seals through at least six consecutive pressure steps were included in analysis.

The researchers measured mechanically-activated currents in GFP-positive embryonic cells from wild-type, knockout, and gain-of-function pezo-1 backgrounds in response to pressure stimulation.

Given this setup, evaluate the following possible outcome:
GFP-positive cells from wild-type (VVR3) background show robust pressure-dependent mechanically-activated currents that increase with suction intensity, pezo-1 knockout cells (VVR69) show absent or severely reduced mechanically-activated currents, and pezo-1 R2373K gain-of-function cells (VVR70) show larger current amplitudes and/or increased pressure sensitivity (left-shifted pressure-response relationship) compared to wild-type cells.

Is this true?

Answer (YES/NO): YES